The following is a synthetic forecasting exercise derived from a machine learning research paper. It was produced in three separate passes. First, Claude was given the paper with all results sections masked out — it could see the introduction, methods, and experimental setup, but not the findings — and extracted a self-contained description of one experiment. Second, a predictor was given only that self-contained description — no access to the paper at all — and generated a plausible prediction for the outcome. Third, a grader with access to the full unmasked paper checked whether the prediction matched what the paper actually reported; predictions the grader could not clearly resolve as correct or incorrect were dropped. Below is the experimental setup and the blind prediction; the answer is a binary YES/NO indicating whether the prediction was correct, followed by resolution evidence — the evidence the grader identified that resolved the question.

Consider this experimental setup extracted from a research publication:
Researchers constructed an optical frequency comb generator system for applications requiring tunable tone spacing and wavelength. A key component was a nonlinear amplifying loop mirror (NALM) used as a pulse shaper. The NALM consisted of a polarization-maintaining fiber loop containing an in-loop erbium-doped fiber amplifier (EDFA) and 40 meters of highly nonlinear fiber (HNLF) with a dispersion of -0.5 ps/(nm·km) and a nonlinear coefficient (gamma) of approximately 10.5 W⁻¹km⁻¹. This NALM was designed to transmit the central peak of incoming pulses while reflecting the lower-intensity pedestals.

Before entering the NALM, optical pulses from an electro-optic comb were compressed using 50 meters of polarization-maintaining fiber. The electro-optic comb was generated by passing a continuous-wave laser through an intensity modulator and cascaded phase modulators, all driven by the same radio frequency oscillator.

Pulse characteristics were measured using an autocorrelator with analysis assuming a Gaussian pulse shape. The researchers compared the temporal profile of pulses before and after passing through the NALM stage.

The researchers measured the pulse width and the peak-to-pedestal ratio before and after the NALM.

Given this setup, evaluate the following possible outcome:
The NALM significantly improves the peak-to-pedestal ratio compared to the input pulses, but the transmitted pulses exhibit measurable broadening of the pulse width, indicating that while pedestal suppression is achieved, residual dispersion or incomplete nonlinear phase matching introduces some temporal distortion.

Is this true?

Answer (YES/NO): NO